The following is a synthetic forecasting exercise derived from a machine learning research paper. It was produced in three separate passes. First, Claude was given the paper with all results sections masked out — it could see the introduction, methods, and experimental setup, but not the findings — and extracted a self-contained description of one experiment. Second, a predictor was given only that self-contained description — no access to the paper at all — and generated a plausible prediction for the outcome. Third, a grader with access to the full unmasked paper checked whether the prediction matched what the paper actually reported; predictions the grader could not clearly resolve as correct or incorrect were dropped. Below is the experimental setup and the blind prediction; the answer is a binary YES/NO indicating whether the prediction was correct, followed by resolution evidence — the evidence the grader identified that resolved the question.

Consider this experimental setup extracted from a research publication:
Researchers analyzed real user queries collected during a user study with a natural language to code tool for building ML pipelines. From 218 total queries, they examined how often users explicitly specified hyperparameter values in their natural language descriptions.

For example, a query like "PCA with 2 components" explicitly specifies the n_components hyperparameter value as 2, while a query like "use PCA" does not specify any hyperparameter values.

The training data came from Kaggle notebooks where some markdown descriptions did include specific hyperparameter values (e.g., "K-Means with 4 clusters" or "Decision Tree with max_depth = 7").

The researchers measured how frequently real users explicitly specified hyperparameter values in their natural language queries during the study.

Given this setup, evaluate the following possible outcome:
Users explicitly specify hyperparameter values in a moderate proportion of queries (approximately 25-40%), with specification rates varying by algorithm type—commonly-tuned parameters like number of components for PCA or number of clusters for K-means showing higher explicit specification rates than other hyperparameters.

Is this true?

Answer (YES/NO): NO